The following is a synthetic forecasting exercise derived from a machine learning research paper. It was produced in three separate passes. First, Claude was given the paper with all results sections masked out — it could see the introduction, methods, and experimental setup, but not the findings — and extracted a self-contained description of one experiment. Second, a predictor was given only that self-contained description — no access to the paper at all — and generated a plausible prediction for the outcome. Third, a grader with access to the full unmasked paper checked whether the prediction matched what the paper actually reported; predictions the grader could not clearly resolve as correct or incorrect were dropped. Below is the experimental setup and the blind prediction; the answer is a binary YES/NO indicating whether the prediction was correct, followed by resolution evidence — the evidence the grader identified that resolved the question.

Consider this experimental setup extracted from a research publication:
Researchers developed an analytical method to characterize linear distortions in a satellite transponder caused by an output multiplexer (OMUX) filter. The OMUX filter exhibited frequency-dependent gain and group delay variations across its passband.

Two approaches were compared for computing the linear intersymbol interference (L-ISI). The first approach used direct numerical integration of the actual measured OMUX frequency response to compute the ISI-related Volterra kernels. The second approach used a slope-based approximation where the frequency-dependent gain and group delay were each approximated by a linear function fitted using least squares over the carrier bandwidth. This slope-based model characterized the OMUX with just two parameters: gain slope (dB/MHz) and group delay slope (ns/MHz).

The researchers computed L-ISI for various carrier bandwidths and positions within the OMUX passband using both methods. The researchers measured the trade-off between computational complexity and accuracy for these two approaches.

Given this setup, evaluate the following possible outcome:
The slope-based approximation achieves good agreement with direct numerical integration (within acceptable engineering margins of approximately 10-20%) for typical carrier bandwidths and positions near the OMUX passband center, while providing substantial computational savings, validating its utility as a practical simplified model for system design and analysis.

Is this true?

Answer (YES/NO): YES